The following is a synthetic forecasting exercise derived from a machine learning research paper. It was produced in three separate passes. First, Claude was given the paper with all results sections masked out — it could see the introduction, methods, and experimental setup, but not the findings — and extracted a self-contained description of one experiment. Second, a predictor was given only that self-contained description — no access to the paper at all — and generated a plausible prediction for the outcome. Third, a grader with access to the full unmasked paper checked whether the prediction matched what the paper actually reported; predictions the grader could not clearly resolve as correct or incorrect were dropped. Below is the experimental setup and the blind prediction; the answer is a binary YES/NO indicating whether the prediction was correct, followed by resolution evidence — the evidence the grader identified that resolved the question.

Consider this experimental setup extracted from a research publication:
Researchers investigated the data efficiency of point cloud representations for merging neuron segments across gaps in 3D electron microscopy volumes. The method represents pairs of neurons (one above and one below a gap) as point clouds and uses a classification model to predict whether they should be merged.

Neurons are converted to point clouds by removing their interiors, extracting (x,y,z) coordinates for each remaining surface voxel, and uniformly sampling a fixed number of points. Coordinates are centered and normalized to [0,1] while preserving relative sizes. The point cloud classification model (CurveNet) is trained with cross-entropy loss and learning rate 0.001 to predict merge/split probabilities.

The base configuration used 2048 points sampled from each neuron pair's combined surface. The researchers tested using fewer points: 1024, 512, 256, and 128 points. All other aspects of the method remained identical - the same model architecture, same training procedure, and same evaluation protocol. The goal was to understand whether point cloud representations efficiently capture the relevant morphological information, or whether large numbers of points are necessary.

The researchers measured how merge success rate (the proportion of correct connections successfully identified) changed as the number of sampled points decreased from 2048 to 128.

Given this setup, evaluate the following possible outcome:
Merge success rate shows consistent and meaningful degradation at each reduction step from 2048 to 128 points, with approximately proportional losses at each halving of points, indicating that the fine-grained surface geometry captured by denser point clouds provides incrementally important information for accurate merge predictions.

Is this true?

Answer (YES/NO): NO